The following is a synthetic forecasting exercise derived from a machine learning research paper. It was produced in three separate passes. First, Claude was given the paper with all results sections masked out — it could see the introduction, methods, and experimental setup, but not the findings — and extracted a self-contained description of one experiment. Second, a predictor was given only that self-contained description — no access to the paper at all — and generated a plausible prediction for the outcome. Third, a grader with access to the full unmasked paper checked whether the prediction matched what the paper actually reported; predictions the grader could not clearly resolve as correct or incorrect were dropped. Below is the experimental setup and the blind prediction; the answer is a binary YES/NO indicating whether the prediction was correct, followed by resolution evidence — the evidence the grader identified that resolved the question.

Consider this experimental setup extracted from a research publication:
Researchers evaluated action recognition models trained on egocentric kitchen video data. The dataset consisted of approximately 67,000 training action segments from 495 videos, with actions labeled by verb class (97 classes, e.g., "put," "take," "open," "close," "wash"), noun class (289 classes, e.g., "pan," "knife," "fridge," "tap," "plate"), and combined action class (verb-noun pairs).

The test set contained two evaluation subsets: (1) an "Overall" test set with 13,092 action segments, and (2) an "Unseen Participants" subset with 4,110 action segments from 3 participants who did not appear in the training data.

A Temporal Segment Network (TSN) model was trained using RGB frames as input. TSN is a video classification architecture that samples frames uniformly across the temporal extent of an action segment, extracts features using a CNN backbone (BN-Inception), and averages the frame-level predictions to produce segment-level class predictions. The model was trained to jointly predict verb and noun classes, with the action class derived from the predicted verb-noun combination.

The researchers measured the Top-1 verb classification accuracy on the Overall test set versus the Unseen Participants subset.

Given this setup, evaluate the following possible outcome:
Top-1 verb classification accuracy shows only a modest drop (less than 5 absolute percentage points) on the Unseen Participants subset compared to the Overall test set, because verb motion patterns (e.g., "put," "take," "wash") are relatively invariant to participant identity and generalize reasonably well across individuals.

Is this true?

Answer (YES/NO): NO